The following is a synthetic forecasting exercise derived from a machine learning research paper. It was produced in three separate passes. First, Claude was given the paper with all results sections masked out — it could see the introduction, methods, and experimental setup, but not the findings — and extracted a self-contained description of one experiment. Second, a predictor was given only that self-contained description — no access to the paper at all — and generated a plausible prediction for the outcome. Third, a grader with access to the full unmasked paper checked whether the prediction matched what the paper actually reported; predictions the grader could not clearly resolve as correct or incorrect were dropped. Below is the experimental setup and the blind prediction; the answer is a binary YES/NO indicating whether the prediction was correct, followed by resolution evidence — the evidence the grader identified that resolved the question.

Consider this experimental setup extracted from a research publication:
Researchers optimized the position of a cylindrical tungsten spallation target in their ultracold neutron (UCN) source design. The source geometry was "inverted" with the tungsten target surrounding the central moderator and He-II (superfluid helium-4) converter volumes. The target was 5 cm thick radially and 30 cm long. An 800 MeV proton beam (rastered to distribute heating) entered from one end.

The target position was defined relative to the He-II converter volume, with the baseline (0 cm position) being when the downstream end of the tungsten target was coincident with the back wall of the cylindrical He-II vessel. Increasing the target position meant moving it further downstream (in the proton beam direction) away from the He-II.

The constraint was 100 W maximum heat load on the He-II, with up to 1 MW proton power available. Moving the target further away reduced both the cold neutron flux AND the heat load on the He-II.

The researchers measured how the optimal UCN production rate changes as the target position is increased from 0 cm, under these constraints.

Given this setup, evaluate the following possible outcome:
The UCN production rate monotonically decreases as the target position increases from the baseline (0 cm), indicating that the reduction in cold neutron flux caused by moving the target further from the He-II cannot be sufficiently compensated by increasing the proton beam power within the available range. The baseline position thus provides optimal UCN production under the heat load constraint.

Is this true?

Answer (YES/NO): NO